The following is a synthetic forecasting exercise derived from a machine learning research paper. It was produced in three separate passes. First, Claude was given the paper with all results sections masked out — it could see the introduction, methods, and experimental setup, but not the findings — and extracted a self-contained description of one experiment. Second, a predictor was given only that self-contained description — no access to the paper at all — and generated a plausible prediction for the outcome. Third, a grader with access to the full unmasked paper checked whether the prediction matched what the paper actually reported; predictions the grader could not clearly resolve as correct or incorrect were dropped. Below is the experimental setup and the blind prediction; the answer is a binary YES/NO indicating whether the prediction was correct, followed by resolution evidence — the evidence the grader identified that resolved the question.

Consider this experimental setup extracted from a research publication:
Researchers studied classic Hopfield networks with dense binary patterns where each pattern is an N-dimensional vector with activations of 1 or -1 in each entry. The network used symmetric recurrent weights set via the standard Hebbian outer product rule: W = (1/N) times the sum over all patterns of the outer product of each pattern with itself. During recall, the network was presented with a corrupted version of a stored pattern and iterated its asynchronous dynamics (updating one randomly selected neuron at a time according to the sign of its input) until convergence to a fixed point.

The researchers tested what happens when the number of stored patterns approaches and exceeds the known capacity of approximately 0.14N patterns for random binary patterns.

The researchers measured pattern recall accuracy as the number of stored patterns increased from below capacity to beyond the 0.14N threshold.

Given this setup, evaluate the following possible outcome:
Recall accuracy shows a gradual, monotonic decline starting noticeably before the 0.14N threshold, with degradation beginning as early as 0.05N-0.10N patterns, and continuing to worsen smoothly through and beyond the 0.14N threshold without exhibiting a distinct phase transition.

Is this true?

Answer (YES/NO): NO